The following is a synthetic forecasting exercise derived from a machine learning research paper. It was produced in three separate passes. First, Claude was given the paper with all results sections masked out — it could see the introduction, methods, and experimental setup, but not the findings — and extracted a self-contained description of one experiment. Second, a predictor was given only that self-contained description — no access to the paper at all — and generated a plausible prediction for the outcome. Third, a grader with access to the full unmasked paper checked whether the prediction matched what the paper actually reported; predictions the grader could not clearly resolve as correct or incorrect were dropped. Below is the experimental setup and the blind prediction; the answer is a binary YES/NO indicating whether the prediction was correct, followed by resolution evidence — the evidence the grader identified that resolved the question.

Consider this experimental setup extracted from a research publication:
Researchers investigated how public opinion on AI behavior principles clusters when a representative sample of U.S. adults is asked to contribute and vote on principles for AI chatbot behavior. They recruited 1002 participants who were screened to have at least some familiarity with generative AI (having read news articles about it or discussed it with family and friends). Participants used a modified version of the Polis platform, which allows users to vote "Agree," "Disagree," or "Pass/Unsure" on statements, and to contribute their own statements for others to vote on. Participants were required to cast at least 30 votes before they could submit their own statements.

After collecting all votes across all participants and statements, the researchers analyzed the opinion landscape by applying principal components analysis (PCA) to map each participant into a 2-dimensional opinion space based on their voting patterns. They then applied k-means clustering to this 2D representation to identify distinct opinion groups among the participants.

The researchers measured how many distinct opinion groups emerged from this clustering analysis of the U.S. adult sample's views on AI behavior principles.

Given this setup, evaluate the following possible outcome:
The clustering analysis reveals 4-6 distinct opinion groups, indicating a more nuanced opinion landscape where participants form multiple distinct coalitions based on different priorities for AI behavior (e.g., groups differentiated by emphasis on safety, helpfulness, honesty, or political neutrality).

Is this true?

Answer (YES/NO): NO